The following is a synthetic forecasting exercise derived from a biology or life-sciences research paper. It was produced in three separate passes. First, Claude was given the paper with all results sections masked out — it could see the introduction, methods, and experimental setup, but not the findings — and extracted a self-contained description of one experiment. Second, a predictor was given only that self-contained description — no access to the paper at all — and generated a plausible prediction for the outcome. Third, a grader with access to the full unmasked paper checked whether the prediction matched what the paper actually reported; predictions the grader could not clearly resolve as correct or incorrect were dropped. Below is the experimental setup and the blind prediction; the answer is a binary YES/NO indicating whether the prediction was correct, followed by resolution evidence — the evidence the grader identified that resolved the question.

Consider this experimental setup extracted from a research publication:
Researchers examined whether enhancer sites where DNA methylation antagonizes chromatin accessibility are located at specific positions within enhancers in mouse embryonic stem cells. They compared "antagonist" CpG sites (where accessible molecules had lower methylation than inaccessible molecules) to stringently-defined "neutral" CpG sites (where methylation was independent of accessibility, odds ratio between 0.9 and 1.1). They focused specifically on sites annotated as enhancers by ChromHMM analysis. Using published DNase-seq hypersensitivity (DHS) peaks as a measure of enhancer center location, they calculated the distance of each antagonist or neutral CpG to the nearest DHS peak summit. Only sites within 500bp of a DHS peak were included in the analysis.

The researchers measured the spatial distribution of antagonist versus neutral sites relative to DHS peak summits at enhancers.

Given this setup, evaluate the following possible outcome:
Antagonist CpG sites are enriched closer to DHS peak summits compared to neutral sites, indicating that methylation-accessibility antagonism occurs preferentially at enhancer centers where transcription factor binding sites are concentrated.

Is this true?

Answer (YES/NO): YES